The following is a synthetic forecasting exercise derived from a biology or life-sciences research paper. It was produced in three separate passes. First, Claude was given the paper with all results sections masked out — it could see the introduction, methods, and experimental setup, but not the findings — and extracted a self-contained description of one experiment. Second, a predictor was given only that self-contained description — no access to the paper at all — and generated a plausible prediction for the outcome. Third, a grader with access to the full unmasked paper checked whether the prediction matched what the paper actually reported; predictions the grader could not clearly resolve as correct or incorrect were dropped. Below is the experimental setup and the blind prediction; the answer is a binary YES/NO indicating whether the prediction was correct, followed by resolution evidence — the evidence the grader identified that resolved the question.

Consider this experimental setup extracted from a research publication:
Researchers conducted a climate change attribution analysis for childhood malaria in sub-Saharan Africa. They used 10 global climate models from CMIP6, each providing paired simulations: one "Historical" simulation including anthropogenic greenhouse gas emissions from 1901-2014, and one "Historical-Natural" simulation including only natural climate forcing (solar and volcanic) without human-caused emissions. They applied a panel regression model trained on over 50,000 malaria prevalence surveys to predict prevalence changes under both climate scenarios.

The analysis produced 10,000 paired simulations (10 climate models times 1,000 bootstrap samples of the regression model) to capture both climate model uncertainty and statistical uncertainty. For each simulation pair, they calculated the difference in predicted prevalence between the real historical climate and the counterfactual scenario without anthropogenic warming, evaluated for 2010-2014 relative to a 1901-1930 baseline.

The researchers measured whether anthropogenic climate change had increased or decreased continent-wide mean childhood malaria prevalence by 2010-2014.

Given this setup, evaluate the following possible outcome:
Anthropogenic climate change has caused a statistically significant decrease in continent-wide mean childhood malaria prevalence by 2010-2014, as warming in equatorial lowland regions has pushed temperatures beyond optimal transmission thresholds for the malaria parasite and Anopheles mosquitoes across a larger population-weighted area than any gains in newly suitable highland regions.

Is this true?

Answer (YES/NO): NO